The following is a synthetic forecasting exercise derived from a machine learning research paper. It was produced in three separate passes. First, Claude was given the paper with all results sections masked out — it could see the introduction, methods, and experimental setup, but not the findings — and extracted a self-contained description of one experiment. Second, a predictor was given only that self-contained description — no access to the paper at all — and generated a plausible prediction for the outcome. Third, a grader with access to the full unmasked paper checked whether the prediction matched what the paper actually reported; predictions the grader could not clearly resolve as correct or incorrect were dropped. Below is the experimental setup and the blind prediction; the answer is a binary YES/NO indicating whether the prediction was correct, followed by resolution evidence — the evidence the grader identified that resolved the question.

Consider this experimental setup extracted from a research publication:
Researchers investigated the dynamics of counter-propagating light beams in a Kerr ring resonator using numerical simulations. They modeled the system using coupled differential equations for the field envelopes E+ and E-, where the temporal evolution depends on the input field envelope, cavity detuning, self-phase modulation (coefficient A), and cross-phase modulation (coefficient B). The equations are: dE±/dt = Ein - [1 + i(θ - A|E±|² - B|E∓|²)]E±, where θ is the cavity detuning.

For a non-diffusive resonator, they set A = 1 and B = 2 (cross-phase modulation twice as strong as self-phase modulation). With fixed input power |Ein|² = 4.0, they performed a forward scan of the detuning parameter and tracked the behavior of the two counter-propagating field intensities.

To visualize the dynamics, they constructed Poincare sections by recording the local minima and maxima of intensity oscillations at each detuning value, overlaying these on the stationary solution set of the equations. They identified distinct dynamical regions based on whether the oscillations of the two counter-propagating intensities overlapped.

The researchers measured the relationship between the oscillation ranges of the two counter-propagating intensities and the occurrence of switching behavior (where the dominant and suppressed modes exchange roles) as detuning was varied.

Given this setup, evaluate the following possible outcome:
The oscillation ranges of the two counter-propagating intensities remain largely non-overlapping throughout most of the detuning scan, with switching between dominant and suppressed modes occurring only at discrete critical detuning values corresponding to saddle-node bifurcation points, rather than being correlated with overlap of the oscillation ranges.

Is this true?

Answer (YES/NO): NO